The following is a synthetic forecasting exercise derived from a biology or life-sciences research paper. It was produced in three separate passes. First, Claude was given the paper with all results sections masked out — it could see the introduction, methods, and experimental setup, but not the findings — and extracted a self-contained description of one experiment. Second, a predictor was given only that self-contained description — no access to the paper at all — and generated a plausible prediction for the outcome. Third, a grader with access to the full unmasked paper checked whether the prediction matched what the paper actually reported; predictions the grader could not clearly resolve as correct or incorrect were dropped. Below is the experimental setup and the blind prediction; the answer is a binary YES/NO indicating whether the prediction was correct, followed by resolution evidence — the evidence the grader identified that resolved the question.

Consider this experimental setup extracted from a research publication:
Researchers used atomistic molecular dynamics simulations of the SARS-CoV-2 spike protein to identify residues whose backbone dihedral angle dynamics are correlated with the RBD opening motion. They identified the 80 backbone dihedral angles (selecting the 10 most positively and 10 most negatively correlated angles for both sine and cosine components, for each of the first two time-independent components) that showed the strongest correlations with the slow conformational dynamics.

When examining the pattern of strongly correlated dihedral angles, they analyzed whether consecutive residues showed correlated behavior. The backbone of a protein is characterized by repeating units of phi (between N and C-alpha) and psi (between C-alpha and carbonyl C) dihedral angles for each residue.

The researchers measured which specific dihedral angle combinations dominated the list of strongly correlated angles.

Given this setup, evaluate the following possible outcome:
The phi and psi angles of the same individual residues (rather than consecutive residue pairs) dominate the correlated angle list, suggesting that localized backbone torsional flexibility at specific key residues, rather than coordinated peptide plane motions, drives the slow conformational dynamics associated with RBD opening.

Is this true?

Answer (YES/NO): NO